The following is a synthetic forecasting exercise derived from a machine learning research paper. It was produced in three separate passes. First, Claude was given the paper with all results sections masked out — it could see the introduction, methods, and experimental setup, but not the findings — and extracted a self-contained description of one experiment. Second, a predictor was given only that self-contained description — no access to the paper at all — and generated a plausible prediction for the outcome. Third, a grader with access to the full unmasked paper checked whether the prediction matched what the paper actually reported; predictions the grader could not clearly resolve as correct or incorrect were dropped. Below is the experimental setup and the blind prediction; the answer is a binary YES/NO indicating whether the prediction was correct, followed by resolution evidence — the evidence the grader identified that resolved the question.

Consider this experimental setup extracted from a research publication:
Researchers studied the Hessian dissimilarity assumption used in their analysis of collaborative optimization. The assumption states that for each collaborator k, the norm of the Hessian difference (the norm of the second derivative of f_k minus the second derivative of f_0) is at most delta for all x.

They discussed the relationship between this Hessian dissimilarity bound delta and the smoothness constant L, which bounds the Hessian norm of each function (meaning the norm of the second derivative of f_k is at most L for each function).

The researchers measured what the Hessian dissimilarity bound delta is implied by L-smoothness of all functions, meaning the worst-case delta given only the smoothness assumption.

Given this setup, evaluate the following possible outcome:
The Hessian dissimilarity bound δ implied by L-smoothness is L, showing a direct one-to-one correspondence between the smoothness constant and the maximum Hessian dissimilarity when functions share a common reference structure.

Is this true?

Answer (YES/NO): NO